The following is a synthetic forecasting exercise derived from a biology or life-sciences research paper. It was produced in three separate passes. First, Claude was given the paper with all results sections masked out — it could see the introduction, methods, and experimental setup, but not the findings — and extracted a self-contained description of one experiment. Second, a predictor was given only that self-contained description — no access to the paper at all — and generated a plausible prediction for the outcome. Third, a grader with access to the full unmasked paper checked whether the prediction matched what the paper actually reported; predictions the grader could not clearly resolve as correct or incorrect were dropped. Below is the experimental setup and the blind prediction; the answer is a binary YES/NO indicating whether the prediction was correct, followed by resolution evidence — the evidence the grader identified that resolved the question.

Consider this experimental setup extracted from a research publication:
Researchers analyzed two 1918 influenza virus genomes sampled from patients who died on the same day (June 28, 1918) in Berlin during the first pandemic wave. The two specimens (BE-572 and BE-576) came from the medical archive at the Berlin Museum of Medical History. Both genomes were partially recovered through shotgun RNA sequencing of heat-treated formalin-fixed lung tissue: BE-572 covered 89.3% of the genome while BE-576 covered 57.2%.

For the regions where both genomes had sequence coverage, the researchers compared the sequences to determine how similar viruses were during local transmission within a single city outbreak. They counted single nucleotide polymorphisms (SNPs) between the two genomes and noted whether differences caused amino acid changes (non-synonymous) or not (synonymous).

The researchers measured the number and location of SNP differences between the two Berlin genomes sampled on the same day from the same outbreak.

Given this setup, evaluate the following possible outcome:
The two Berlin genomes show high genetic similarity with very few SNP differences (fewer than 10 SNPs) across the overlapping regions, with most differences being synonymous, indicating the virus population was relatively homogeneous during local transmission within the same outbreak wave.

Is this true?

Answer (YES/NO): NO